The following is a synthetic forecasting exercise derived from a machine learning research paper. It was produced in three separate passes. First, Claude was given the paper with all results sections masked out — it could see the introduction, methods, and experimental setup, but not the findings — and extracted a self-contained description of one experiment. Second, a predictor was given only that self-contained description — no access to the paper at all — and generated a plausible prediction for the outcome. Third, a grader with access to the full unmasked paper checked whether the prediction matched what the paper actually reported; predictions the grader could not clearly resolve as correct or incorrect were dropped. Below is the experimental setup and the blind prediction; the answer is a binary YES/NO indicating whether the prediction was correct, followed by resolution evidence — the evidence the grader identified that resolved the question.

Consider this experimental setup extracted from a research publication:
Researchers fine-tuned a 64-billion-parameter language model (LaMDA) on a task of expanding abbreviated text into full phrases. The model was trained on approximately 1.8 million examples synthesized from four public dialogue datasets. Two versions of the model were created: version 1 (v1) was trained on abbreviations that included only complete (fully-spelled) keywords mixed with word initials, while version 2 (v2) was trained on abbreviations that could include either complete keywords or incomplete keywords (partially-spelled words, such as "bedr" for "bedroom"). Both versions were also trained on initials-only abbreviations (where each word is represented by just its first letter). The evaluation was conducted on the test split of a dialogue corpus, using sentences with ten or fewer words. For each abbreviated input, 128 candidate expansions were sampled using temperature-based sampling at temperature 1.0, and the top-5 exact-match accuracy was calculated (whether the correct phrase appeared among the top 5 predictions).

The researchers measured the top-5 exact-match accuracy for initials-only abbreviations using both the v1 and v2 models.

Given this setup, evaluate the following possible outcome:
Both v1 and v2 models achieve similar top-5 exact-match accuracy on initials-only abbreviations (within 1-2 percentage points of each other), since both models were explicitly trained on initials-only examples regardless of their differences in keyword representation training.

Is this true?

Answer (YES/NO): NO